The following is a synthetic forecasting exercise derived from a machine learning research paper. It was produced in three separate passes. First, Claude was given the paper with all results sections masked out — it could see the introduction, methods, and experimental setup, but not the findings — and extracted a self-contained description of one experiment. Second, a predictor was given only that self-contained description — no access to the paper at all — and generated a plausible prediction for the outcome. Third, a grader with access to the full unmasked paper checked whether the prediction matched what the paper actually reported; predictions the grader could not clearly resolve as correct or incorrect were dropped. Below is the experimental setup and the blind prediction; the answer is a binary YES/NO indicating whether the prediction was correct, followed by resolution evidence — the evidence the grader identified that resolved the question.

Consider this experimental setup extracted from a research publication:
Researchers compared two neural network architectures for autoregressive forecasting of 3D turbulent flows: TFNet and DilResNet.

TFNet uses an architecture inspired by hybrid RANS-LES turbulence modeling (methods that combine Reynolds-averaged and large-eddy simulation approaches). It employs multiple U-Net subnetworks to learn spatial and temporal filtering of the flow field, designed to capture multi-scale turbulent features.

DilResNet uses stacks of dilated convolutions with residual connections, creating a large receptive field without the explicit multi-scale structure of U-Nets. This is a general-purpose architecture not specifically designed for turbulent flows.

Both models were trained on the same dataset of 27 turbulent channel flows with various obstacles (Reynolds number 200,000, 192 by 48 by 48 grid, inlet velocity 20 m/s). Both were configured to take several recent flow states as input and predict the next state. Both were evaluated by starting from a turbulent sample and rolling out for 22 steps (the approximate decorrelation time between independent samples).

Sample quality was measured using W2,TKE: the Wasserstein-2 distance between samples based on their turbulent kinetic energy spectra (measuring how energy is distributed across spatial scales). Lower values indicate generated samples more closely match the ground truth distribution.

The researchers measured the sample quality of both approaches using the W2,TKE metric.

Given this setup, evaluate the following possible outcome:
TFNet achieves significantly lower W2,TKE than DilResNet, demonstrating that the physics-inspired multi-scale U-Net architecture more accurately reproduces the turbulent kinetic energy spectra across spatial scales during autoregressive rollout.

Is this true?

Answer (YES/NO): NO